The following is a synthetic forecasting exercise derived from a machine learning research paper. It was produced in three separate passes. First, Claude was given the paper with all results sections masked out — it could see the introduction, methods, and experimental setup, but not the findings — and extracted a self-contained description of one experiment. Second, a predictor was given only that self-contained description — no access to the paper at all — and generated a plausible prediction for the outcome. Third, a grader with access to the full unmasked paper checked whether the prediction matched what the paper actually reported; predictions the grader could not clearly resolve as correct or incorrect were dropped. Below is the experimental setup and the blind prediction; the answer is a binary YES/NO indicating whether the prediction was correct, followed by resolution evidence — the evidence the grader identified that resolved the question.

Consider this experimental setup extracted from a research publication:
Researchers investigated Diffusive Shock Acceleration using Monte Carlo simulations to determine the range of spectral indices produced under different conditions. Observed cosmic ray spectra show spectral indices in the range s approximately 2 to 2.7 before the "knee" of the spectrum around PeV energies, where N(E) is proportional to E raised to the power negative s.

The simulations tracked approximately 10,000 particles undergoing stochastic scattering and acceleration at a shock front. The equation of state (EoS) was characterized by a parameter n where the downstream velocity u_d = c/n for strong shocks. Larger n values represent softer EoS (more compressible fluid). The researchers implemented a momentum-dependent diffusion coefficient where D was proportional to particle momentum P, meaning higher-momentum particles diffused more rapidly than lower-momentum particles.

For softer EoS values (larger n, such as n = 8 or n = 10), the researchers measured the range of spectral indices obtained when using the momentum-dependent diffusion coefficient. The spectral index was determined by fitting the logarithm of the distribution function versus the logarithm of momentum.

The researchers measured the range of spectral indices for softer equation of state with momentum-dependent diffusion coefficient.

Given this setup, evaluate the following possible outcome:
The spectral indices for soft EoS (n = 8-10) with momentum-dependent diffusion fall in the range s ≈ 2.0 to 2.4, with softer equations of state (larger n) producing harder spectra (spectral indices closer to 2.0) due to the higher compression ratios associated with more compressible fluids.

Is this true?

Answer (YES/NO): NO